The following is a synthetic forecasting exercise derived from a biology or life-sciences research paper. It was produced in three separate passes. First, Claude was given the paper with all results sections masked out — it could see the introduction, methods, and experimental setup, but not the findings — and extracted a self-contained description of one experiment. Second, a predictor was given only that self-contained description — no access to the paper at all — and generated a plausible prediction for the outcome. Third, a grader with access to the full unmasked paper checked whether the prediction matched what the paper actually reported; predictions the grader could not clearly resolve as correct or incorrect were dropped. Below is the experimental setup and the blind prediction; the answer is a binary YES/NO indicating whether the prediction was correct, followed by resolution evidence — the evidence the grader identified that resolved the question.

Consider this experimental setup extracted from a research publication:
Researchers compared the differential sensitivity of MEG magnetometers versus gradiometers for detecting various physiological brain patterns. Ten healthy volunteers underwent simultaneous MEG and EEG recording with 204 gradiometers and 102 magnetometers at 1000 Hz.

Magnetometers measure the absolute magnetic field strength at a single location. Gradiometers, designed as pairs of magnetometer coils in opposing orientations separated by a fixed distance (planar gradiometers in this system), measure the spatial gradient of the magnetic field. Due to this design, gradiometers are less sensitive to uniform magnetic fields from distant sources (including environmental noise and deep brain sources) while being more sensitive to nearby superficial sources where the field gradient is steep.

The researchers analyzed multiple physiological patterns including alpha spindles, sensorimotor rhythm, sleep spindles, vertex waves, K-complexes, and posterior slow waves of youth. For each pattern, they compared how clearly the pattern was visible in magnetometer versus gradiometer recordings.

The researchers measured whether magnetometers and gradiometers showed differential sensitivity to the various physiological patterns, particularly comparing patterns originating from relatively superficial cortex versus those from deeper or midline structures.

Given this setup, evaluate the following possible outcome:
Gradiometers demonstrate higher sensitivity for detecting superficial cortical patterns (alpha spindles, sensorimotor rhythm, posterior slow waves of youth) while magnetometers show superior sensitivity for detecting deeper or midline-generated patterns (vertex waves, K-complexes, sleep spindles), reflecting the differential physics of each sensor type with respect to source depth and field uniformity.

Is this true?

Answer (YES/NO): NO